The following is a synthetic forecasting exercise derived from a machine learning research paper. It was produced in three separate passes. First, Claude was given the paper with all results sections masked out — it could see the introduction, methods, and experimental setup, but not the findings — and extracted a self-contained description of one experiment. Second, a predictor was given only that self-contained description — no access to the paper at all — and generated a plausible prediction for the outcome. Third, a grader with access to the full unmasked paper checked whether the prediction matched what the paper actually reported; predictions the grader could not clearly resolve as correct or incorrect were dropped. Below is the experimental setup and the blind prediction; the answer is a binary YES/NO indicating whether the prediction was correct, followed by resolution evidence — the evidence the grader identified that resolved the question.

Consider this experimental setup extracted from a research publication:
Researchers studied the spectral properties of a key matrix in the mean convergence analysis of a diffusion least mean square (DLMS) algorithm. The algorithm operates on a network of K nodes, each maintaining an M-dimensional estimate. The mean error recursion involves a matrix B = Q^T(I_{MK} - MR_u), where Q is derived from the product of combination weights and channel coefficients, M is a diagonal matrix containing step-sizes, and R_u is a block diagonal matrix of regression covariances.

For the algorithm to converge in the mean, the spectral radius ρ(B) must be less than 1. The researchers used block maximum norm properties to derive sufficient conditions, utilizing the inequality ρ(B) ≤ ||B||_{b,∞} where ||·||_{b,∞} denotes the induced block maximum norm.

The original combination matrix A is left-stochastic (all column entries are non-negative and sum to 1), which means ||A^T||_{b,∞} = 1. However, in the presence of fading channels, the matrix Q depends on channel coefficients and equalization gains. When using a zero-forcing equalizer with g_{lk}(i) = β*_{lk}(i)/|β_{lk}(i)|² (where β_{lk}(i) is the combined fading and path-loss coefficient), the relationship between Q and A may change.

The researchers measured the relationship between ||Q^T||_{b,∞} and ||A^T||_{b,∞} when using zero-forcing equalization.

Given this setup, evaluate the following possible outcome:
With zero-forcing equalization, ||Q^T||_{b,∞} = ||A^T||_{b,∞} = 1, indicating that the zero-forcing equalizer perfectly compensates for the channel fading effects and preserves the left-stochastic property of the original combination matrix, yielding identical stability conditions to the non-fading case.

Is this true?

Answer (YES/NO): YES